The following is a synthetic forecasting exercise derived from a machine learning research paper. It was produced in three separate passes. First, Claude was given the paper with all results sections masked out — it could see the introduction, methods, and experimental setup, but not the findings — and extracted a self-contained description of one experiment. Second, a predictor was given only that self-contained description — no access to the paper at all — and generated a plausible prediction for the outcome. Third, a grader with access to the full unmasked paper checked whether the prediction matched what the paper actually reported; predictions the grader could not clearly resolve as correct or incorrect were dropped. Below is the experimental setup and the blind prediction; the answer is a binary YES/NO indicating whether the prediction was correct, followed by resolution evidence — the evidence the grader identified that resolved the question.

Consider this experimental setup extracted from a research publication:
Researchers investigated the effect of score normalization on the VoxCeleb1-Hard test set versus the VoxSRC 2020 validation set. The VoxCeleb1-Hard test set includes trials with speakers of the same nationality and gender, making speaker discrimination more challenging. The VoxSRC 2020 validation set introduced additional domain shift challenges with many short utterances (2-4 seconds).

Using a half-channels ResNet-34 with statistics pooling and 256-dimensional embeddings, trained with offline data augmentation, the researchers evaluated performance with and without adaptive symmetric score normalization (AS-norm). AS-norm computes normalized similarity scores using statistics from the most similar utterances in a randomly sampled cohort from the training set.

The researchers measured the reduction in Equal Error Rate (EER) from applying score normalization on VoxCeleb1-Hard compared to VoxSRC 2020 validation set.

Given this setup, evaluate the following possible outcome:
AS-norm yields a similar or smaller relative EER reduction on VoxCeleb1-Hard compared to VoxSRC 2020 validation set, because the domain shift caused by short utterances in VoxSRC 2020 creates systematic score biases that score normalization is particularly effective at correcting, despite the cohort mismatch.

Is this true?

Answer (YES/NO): YES